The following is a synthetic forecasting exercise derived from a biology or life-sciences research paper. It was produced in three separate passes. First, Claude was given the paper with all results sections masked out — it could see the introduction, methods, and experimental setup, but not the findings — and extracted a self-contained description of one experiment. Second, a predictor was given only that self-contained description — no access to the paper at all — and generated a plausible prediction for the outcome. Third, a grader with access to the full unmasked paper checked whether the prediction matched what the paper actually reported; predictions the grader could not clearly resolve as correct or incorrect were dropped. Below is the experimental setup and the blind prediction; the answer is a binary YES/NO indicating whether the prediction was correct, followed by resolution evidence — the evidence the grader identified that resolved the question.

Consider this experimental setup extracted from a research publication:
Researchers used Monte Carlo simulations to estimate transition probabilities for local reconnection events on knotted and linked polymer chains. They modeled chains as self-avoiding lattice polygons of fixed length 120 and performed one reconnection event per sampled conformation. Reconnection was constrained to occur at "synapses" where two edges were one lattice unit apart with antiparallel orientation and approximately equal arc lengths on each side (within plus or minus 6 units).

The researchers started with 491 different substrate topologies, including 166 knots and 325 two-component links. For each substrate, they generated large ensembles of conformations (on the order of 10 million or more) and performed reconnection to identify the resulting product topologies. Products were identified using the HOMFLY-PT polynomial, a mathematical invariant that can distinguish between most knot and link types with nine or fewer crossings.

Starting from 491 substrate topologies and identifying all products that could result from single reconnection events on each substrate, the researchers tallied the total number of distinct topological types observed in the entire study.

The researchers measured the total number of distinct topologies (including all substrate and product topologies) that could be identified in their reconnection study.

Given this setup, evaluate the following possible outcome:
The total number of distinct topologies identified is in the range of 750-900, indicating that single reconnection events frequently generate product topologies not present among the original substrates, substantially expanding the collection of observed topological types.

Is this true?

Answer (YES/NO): YES